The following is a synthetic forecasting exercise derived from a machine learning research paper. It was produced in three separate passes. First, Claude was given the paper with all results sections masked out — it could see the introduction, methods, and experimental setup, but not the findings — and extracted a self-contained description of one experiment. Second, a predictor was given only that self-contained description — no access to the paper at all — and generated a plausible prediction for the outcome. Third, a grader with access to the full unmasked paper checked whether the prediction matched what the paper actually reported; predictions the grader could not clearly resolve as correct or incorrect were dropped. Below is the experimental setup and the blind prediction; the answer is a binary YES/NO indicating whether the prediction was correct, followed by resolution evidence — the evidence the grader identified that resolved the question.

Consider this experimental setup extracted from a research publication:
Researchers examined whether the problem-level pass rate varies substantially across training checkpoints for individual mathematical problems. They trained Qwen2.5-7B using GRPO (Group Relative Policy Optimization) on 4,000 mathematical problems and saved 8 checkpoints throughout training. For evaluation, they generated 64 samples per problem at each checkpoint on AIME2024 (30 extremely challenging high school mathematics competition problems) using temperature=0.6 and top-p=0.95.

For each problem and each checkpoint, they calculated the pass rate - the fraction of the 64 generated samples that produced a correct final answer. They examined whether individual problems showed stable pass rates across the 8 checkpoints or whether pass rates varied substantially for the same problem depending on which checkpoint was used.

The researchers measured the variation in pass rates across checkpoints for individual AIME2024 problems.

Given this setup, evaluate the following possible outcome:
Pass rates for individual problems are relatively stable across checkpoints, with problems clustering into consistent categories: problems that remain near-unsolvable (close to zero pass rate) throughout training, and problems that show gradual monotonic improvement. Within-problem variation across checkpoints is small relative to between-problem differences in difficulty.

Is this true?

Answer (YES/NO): NO